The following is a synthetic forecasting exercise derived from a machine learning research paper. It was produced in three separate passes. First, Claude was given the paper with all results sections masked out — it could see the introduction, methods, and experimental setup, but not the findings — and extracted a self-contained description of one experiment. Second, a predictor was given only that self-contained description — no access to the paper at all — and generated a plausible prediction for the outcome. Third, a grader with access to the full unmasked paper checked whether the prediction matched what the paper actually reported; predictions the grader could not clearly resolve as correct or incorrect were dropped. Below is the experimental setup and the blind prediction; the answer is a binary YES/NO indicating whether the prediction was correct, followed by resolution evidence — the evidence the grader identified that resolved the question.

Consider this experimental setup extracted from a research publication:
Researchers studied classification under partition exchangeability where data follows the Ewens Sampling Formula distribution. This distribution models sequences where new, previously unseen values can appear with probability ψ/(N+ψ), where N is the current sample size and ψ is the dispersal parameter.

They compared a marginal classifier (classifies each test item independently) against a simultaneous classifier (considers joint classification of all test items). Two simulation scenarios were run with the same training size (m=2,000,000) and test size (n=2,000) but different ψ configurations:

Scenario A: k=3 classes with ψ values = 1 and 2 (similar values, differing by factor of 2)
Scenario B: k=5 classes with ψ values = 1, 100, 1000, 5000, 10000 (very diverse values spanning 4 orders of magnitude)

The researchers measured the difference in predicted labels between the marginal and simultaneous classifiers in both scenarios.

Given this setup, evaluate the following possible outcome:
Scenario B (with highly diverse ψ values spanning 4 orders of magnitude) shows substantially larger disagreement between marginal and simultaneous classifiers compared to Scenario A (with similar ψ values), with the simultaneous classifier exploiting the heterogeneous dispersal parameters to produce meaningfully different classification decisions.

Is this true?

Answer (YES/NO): YES